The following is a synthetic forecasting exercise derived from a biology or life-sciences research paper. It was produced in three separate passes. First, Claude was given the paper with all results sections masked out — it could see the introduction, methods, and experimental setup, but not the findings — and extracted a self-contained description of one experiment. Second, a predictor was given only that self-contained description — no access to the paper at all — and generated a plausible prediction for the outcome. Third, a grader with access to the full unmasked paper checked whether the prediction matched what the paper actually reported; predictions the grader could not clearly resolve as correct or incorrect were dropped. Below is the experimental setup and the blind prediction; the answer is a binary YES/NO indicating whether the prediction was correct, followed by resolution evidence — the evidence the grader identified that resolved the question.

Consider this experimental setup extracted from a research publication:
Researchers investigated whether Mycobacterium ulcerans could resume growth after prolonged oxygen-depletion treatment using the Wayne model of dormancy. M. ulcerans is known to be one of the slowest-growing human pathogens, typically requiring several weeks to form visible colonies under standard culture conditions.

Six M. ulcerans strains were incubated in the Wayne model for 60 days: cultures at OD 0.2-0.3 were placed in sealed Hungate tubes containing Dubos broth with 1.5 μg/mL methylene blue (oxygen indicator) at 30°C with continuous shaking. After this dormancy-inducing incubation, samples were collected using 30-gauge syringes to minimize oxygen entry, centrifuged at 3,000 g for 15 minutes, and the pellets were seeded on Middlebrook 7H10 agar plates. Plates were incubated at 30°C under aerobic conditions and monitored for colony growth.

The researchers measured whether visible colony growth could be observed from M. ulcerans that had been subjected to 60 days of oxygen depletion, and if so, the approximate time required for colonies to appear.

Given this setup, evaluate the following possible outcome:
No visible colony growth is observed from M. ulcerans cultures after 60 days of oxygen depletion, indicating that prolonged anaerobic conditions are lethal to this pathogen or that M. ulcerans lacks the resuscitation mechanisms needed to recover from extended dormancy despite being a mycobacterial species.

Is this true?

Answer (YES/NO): NO